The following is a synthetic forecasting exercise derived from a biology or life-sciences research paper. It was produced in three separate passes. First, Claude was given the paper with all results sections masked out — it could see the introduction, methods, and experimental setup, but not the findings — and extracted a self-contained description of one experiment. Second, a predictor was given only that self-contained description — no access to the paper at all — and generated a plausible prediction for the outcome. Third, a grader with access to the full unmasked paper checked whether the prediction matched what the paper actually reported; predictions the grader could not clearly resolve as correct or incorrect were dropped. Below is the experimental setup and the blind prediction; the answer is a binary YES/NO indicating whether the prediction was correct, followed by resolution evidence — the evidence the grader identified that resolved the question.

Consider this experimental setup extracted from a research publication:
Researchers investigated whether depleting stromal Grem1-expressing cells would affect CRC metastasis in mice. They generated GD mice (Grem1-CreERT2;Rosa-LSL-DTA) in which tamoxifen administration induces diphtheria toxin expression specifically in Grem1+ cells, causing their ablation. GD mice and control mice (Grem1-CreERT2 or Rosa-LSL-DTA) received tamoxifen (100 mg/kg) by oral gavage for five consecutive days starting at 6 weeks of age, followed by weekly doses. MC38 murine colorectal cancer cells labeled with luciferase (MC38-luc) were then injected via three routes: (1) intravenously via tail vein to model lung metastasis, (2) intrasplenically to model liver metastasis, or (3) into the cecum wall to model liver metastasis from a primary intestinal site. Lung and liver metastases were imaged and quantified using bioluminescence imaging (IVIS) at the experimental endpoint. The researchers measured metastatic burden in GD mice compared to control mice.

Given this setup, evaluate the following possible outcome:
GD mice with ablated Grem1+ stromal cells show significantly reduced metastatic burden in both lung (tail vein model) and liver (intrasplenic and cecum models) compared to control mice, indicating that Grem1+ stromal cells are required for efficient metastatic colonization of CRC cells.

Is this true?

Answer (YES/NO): YES